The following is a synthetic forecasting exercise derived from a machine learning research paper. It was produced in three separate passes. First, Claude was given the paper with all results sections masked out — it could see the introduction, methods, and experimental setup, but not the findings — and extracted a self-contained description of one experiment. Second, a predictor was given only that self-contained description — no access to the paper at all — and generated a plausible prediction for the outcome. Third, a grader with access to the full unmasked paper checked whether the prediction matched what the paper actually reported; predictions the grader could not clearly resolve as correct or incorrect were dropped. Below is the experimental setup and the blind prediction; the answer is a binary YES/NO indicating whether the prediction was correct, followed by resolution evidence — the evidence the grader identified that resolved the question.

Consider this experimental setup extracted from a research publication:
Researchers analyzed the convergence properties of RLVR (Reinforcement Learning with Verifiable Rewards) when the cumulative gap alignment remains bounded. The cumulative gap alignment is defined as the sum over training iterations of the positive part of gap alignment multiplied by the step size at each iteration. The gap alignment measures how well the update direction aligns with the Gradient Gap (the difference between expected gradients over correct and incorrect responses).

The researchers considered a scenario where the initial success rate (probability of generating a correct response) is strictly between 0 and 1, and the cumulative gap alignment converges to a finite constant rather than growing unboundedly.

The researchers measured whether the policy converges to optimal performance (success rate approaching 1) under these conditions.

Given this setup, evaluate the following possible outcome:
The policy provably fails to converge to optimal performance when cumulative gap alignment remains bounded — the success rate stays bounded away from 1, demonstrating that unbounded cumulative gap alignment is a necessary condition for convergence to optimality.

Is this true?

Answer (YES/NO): YES